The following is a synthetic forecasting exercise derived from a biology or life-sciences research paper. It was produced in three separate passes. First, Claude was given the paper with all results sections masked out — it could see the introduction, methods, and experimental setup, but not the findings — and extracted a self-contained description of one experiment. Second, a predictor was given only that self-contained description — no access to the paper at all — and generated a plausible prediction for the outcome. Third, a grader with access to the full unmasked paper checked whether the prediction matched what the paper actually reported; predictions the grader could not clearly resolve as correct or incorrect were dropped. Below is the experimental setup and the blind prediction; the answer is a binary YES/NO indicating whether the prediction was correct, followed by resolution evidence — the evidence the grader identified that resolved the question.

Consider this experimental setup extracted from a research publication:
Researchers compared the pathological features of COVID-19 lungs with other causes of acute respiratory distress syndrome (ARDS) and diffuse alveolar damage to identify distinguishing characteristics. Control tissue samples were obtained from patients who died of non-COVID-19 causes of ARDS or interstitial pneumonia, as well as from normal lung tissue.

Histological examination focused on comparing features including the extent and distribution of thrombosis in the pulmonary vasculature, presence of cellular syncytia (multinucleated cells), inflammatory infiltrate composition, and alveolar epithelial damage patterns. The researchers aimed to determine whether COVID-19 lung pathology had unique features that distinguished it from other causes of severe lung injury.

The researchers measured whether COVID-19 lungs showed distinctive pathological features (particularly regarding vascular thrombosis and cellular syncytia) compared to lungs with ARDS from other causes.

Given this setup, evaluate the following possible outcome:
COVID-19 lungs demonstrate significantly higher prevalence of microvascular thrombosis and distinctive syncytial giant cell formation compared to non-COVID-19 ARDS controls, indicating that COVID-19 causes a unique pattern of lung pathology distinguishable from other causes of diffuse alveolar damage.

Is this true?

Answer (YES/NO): YES